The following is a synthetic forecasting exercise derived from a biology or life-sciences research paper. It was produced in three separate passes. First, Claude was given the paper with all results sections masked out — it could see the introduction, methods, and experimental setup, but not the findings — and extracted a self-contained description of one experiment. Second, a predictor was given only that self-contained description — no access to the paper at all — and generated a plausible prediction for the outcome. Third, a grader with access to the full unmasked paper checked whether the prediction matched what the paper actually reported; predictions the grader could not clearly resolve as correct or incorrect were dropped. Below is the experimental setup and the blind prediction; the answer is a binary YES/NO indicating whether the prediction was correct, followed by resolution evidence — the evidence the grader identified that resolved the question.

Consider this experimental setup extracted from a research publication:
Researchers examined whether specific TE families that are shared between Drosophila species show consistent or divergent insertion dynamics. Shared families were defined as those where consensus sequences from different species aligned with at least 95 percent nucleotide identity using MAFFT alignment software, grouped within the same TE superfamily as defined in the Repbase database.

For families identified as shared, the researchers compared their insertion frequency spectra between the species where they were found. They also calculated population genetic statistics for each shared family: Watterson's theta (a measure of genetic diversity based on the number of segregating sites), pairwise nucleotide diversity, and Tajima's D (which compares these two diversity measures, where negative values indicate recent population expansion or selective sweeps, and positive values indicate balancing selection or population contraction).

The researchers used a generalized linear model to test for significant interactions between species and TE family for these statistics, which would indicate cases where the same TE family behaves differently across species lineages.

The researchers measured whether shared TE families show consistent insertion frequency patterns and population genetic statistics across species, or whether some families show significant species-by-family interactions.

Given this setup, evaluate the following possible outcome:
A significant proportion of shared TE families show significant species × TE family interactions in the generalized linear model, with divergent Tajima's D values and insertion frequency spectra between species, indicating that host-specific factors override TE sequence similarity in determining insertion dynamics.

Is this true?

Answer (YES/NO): NO